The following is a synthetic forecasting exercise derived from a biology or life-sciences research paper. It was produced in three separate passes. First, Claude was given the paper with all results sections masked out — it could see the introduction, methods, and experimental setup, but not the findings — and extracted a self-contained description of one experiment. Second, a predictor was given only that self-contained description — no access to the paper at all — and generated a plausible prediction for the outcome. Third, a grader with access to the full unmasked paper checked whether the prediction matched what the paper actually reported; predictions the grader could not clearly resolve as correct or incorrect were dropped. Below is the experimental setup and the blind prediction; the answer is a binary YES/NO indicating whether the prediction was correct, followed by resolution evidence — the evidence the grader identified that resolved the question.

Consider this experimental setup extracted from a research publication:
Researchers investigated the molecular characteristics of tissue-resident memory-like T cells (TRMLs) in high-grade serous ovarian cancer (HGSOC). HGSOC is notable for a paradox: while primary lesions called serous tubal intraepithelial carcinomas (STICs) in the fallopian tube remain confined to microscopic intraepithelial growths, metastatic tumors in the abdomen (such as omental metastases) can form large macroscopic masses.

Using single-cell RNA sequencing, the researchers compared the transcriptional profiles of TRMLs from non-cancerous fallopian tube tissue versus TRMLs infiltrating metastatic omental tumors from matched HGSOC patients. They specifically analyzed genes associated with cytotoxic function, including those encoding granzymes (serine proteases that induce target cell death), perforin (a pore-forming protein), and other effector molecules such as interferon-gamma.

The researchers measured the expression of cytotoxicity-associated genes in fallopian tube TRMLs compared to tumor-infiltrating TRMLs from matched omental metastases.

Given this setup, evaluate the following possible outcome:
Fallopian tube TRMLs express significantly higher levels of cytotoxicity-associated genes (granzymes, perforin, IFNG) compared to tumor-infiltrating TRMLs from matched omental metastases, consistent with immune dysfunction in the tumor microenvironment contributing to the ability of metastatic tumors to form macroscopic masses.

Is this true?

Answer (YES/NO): NO